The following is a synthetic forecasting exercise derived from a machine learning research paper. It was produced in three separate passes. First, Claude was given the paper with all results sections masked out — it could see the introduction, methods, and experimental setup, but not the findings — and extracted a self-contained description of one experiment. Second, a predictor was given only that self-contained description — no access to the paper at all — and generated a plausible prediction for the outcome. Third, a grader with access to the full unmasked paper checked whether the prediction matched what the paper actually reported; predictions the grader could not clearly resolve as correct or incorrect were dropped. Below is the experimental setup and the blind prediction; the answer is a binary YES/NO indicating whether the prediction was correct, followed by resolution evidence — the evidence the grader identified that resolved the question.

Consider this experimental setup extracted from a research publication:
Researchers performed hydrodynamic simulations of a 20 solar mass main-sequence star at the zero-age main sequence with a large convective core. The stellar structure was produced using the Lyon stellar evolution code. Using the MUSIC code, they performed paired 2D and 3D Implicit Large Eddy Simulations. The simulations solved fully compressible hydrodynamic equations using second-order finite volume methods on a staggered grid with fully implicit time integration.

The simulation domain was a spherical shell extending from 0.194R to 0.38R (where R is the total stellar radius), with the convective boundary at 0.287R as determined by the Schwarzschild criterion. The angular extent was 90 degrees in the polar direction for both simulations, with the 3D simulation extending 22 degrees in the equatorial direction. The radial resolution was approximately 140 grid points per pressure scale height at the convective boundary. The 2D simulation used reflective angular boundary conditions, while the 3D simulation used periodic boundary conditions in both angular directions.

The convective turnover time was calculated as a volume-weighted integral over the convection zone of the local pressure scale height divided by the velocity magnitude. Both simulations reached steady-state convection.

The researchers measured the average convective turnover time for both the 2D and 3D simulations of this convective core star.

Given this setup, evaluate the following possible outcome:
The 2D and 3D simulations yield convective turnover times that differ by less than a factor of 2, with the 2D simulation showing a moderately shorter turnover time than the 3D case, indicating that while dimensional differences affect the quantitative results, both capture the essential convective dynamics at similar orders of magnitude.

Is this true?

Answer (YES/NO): NO